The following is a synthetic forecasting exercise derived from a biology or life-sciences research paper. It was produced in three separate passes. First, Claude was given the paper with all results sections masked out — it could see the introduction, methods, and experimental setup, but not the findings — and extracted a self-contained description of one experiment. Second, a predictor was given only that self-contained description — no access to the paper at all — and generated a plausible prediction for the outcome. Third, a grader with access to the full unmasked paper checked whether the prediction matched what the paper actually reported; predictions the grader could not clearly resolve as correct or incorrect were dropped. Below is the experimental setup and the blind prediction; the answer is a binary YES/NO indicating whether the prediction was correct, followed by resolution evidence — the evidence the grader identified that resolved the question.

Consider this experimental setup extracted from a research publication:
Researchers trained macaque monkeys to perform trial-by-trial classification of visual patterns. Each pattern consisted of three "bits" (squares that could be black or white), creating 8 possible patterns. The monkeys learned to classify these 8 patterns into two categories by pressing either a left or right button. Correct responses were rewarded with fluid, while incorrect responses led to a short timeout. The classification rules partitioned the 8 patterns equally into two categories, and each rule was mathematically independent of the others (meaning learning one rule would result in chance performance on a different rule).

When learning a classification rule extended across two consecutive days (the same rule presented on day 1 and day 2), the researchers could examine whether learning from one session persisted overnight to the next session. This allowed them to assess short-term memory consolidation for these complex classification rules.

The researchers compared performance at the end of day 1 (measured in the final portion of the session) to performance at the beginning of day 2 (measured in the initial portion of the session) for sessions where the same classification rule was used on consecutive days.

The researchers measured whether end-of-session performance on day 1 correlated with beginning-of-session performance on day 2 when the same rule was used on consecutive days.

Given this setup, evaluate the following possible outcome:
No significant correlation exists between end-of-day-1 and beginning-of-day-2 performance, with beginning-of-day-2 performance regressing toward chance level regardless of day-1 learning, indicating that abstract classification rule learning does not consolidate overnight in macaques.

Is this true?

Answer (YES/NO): NO